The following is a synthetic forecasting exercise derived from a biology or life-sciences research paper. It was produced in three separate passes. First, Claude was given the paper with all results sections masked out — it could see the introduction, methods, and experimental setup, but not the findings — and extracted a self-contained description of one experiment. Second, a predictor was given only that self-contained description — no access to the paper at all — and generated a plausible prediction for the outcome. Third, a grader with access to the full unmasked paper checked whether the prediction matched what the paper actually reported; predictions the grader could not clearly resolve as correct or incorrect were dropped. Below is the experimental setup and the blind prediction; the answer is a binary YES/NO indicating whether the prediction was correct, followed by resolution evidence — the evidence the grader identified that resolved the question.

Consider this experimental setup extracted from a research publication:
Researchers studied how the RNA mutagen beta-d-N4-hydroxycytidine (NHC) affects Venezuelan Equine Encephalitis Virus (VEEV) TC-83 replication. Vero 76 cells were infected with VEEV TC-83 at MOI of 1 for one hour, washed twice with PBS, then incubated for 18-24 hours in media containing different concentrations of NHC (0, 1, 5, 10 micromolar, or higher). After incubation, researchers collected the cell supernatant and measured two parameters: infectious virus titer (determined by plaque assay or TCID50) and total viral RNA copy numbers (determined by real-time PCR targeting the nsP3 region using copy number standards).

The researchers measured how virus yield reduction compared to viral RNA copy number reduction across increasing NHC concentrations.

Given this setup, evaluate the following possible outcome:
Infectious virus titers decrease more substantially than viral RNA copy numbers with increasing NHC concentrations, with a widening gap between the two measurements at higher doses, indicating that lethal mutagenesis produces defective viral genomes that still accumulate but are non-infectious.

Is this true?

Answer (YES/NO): YES